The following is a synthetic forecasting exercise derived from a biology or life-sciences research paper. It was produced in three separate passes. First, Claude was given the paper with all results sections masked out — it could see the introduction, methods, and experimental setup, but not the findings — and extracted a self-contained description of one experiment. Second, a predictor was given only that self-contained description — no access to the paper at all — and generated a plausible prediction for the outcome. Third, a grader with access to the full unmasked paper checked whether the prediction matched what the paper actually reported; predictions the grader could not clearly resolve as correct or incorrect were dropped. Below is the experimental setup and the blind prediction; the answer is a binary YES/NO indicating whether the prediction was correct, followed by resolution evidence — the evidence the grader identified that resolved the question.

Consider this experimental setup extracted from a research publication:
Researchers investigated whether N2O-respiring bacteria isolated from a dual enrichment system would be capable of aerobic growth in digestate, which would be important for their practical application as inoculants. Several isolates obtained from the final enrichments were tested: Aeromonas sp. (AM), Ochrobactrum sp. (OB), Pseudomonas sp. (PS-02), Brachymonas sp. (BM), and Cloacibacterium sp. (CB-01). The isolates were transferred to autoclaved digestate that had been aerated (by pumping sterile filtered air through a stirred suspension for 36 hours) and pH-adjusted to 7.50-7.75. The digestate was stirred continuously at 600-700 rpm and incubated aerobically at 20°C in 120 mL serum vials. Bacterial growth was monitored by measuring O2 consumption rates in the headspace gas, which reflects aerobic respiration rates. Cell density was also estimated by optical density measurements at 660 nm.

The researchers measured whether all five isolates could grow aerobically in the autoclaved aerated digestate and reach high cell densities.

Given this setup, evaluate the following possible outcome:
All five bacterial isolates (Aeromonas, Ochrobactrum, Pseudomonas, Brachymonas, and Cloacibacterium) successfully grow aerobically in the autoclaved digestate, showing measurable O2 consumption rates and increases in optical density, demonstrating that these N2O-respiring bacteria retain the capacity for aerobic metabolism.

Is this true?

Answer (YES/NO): YES